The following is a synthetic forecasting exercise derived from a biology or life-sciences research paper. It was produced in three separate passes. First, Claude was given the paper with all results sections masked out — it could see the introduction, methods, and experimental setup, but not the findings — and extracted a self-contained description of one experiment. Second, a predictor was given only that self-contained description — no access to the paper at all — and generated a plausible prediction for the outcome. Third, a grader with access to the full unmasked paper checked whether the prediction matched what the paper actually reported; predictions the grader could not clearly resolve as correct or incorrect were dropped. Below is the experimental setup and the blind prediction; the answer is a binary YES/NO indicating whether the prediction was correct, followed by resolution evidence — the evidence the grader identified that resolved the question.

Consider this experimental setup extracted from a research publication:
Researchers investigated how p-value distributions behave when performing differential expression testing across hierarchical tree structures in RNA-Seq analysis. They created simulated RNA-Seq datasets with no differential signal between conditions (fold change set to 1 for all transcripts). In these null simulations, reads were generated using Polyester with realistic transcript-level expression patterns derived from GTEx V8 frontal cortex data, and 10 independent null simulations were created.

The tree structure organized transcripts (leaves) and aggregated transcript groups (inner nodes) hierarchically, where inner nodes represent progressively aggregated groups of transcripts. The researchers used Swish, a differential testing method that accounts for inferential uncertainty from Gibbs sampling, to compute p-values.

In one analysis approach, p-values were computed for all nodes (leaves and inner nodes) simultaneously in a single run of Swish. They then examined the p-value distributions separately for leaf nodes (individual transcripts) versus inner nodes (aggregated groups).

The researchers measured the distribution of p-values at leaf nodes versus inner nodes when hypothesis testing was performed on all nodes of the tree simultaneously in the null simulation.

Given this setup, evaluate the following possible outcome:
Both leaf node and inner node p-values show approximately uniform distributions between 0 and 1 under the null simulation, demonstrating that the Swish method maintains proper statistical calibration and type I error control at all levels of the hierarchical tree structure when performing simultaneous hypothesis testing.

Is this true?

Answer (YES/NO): NO